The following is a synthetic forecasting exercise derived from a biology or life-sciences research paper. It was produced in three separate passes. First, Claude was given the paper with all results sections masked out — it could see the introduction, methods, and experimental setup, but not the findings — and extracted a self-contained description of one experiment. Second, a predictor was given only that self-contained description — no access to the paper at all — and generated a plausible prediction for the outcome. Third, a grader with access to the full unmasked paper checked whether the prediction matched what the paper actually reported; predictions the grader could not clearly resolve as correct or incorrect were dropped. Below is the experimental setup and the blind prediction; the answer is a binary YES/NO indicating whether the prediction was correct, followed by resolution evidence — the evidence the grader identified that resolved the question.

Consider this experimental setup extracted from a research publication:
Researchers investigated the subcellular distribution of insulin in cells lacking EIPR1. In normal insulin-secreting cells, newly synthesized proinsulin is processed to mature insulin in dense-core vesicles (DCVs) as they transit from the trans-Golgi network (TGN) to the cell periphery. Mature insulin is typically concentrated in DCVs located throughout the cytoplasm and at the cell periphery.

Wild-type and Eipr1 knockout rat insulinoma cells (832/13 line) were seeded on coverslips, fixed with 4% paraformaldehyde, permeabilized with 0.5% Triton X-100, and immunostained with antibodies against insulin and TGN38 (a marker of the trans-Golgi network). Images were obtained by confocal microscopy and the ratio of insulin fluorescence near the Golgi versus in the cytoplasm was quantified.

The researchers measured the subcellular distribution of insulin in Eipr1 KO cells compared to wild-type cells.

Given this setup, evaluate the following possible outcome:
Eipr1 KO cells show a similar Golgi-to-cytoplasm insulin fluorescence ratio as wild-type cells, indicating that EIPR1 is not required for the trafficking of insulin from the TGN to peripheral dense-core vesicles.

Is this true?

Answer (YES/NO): NO